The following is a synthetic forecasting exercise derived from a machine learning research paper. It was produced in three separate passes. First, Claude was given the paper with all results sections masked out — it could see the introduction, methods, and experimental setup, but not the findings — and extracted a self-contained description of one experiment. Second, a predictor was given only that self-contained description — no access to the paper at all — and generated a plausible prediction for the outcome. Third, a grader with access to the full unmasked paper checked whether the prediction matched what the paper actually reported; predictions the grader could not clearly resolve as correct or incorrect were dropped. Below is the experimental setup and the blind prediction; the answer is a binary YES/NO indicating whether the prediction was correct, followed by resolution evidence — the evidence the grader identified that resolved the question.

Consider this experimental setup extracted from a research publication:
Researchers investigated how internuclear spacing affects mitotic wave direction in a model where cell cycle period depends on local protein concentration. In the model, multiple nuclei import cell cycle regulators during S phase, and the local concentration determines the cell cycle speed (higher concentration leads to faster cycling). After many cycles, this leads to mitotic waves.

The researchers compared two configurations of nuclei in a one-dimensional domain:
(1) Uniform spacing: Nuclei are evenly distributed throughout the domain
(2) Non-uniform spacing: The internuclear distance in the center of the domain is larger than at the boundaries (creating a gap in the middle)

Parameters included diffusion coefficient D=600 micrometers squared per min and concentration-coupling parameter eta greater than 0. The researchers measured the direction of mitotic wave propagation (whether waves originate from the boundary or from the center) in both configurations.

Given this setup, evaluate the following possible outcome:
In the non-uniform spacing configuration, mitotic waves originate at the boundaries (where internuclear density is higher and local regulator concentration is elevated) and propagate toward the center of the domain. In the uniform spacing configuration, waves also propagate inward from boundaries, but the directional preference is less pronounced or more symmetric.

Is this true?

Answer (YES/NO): NO